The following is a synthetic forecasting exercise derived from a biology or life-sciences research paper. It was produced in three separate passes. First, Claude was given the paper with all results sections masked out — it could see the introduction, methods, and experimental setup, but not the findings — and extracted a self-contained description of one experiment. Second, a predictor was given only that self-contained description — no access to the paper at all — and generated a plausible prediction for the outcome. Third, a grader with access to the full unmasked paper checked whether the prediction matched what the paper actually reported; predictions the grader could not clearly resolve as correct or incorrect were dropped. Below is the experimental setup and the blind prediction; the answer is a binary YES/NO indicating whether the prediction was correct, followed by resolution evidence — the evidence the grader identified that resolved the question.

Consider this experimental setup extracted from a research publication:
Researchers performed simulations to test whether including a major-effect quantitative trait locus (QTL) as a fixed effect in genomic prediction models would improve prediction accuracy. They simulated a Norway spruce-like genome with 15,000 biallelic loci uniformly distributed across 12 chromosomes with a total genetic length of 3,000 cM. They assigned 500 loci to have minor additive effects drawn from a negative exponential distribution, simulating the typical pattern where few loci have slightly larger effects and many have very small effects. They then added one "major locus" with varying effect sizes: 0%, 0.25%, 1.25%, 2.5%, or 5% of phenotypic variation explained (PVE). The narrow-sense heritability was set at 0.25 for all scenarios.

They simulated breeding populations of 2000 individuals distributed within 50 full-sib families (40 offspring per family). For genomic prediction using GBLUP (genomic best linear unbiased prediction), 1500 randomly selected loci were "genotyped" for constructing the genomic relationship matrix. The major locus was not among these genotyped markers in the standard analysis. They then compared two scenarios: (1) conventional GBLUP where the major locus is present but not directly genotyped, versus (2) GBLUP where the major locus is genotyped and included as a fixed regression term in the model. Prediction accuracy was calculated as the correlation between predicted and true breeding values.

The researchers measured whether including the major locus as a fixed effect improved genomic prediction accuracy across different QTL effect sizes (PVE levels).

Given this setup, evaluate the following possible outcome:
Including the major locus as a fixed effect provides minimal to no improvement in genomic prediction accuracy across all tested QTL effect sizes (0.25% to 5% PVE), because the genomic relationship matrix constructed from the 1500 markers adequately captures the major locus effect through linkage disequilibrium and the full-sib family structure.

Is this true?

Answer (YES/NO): NO